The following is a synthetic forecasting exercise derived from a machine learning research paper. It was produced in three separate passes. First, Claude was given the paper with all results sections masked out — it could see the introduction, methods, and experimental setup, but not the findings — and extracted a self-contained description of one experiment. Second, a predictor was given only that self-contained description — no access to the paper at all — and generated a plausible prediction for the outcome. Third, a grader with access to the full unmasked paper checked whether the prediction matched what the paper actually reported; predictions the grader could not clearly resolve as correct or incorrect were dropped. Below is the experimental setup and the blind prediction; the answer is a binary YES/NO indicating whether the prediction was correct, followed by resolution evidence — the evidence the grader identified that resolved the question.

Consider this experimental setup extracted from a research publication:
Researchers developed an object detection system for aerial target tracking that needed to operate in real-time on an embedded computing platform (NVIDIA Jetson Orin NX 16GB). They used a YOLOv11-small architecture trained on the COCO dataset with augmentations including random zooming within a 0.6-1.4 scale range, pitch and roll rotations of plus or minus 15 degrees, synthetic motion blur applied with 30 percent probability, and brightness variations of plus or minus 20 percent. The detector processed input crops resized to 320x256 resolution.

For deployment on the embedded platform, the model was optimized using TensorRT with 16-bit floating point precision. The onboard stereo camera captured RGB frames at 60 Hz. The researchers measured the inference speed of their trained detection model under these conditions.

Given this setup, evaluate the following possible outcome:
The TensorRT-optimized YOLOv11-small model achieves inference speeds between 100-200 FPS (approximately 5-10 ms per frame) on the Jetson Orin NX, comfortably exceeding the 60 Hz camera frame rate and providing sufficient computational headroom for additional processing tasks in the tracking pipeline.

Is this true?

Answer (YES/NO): NO